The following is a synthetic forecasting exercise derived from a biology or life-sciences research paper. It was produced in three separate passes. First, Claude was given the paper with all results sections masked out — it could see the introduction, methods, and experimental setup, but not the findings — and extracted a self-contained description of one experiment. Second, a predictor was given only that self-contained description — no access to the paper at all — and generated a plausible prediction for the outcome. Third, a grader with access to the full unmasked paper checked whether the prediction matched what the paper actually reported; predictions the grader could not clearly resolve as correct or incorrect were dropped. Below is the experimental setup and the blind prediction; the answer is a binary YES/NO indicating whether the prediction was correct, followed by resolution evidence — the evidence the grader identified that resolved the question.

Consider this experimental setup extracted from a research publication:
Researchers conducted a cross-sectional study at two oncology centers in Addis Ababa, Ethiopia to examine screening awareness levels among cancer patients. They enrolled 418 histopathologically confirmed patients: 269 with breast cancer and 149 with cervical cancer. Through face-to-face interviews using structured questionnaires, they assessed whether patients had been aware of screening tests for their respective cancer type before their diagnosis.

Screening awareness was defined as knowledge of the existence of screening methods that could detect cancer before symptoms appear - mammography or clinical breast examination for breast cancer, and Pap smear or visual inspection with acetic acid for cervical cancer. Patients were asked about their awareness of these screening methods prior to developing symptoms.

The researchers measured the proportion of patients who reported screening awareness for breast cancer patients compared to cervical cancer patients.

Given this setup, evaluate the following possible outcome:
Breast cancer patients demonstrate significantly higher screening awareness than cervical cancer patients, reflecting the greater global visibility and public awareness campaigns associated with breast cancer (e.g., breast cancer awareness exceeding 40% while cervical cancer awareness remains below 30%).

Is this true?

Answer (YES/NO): YES